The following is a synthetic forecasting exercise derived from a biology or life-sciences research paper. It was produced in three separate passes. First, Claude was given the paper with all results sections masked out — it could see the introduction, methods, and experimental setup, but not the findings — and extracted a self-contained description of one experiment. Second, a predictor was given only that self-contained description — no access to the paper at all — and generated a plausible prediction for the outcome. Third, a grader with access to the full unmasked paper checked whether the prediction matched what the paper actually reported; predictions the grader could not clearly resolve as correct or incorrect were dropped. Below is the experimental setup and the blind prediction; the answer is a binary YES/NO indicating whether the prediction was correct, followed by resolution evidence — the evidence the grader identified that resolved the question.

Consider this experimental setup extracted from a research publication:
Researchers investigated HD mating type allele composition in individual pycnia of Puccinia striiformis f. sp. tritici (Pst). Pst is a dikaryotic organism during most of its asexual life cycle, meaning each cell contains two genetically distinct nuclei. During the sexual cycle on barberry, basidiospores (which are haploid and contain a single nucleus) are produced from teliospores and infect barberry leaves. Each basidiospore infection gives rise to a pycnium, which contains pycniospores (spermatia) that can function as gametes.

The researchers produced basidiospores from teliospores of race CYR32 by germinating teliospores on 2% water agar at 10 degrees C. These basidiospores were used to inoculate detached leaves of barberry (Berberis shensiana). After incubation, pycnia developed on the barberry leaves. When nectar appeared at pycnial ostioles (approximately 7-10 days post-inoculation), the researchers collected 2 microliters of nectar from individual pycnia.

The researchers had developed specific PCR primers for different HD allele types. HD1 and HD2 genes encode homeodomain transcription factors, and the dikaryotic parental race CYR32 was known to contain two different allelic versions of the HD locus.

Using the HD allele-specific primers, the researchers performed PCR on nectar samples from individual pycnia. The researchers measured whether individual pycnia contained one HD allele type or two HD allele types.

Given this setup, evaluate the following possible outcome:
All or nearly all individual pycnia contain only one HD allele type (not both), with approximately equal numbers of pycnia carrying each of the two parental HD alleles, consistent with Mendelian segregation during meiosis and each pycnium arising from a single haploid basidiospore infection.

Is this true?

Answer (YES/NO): YES